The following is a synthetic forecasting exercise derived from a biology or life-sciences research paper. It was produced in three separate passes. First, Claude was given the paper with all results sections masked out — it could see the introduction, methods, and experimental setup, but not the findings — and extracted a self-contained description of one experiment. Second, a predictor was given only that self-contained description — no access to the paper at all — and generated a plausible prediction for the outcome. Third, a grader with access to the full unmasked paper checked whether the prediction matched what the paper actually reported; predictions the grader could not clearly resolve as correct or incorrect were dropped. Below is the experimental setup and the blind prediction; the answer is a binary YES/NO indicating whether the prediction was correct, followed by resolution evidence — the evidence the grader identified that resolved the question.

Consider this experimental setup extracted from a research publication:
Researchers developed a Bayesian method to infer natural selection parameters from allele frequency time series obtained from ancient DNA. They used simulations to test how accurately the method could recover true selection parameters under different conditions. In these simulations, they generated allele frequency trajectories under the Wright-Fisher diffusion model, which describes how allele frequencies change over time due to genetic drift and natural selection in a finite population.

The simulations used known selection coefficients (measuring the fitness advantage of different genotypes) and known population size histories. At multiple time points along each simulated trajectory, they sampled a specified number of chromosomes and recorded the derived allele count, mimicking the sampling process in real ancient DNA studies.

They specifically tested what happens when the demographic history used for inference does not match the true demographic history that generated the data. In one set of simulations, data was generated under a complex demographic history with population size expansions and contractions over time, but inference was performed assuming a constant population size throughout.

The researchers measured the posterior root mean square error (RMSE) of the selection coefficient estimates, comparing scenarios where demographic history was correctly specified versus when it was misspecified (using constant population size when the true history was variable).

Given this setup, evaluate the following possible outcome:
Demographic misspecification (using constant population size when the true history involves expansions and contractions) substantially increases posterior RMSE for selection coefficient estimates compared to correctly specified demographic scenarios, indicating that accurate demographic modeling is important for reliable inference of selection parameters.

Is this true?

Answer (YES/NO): YES